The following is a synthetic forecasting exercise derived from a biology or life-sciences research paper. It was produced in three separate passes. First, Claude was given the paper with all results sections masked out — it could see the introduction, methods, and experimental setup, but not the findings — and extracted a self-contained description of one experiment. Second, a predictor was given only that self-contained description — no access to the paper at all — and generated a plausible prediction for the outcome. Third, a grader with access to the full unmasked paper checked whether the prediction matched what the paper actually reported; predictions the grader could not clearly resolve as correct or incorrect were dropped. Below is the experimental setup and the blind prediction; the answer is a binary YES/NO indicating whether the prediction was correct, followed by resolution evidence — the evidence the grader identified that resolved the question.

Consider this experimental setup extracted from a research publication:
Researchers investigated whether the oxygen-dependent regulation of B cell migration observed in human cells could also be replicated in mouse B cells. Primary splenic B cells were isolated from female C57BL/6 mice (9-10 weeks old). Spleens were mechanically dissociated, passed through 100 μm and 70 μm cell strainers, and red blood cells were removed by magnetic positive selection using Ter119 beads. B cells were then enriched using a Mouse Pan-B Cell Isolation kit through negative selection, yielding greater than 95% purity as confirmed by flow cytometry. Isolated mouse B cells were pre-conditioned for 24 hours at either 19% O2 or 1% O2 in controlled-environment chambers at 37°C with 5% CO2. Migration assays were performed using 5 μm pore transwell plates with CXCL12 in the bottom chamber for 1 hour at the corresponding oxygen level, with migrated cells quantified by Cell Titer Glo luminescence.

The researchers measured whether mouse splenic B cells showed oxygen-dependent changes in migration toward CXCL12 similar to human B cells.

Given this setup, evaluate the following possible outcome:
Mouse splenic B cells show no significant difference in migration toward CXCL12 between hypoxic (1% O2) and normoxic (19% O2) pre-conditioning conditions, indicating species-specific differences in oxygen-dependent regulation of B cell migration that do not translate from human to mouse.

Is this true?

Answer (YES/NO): NO